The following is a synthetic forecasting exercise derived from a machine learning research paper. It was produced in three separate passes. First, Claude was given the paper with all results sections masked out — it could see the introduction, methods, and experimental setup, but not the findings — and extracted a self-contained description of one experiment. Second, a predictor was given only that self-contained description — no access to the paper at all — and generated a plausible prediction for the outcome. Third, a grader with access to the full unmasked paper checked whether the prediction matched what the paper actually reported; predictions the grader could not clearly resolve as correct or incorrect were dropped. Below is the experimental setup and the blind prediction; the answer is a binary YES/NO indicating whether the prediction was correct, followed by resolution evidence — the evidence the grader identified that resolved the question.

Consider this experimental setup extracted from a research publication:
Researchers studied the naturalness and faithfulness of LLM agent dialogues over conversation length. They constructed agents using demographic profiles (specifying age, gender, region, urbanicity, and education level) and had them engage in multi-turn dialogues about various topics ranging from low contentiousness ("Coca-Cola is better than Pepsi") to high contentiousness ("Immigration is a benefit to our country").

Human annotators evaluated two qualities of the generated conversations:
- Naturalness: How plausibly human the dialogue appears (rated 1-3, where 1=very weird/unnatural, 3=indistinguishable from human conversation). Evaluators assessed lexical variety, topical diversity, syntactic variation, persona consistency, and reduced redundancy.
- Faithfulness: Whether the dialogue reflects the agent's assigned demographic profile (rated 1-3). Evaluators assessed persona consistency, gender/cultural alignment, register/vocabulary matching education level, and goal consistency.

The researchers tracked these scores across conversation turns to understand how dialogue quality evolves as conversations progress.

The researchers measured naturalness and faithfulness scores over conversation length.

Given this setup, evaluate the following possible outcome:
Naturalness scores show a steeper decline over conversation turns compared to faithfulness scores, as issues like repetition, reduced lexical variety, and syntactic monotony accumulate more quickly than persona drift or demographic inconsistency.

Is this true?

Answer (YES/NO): NO